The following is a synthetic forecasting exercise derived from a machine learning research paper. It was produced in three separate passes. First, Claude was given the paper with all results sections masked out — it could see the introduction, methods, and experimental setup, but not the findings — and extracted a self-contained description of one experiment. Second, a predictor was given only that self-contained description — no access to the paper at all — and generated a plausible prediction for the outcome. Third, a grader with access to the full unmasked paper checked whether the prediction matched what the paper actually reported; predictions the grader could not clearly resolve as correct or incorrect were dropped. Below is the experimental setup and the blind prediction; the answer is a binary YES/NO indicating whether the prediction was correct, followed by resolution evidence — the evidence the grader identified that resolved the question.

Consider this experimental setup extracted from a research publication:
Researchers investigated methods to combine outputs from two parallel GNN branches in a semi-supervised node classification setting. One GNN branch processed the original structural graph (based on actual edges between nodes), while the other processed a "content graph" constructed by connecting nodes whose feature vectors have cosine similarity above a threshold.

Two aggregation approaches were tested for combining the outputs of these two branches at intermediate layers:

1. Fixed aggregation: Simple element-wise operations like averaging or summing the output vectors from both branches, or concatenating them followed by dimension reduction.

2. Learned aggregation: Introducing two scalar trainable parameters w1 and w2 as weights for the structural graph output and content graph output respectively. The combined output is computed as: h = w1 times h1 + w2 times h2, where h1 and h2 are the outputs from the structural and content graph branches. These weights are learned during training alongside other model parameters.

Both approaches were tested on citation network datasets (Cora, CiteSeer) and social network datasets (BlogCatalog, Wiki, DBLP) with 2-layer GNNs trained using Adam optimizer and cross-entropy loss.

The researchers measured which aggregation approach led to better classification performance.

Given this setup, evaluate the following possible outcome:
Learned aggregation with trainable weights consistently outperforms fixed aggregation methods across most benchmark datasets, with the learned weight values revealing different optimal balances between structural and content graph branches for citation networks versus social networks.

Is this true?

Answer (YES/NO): NO